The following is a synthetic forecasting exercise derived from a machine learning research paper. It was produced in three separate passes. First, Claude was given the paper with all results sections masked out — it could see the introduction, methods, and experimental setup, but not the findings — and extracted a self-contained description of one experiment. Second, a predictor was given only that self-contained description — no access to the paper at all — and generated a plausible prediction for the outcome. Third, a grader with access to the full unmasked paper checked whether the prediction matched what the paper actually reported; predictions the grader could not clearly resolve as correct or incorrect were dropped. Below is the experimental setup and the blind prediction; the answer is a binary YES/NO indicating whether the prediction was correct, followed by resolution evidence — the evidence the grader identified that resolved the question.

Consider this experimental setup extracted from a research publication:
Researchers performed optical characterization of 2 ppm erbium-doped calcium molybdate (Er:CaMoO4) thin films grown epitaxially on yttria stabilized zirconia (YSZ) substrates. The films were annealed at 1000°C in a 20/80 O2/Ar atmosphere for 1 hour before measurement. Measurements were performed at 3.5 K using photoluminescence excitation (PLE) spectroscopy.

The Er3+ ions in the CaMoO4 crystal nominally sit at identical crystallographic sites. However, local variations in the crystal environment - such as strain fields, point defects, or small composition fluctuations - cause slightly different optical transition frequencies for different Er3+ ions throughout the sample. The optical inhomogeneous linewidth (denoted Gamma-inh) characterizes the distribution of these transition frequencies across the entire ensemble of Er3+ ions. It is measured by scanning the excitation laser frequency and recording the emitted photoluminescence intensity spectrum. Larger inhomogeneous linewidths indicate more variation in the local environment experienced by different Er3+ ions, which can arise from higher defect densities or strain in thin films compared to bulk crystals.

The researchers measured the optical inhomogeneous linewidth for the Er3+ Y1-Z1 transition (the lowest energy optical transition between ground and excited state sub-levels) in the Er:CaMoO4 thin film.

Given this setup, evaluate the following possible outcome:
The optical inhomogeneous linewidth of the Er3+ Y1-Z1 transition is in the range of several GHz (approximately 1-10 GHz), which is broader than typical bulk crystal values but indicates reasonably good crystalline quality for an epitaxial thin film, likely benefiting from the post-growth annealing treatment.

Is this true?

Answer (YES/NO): YES